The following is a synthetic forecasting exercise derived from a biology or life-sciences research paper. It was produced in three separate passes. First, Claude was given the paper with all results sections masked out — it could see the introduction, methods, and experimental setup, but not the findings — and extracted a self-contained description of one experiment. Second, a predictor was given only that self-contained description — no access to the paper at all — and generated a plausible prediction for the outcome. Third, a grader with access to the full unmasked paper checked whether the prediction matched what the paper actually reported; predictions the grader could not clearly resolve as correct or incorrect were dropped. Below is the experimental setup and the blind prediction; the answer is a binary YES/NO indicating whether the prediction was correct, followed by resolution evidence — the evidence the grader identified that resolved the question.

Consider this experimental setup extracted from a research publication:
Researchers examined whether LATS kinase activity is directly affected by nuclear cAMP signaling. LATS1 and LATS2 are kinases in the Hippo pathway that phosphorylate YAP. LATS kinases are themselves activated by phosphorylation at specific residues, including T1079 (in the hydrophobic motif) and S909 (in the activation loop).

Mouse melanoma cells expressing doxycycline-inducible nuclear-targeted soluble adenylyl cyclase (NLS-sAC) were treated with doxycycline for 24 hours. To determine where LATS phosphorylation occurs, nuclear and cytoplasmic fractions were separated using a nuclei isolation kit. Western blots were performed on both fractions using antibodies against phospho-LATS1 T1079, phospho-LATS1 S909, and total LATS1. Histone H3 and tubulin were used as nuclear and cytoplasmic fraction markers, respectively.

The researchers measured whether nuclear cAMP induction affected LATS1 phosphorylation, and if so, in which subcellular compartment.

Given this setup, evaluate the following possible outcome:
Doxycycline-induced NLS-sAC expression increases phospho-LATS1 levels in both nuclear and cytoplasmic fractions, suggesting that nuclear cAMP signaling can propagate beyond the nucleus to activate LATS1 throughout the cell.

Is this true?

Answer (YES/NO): NO